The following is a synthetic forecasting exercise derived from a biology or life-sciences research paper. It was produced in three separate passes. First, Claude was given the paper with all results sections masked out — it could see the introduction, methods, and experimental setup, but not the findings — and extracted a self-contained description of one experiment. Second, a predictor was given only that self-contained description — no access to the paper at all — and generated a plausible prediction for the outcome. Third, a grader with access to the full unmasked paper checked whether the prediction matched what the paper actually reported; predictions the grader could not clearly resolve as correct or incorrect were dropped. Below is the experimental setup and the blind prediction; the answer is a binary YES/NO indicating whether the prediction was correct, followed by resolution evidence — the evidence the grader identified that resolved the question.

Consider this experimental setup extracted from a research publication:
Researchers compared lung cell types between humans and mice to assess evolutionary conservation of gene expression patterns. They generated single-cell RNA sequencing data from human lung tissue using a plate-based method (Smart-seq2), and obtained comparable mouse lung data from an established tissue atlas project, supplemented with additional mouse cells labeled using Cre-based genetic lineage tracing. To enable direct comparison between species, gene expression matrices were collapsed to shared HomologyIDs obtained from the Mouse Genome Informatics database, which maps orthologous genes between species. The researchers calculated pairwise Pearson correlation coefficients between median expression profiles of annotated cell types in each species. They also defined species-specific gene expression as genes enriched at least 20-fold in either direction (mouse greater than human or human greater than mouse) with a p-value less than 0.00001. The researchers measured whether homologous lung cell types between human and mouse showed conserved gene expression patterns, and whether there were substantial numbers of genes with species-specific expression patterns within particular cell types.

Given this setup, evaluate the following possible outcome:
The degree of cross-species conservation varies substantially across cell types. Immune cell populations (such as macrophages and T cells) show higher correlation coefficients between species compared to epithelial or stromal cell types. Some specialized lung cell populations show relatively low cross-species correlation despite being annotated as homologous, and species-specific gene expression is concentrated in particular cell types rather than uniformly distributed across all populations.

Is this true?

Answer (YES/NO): NO